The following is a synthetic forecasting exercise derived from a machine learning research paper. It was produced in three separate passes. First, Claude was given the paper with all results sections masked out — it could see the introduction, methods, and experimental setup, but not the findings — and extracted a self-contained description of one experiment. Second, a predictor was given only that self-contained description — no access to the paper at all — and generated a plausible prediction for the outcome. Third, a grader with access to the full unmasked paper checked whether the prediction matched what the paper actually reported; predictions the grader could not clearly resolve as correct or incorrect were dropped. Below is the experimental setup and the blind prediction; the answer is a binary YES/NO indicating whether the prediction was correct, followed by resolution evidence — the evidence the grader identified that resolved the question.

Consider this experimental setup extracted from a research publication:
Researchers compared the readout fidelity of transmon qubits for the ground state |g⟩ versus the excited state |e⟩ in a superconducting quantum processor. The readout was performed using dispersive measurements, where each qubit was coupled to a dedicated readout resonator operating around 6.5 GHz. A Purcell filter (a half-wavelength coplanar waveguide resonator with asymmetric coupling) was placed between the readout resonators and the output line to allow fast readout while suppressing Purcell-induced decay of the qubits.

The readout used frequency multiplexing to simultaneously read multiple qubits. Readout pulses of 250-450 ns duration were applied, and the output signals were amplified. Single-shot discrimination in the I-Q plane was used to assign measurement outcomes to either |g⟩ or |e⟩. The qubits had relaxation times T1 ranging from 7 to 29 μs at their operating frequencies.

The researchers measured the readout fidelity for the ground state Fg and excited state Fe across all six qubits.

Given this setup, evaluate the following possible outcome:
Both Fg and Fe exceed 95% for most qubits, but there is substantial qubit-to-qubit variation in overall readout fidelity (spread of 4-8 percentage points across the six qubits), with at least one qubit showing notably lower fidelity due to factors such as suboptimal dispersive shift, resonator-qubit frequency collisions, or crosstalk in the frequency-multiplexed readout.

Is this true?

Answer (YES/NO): NO